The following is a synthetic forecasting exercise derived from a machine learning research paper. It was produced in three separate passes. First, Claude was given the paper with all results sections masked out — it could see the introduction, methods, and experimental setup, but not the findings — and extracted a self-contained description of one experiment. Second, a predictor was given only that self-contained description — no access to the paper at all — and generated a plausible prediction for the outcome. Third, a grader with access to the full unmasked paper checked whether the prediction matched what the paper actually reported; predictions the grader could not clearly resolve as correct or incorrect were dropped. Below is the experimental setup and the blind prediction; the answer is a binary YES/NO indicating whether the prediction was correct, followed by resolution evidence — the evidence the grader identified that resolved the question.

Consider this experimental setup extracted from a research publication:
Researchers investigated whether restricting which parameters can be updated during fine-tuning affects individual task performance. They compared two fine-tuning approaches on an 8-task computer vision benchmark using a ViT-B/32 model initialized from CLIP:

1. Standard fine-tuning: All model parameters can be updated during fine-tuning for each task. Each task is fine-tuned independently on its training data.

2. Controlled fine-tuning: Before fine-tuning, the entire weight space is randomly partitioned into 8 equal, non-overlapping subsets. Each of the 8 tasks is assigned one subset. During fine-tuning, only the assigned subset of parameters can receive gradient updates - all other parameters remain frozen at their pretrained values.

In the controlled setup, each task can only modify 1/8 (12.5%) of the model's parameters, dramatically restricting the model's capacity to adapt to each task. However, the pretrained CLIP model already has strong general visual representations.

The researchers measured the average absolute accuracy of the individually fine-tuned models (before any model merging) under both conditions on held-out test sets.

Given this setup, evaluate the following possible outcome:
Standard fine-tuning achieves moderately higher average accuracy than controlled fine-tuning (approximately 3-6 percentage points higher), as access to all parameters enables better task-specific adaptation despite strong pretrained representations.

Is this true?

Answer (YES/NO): YES